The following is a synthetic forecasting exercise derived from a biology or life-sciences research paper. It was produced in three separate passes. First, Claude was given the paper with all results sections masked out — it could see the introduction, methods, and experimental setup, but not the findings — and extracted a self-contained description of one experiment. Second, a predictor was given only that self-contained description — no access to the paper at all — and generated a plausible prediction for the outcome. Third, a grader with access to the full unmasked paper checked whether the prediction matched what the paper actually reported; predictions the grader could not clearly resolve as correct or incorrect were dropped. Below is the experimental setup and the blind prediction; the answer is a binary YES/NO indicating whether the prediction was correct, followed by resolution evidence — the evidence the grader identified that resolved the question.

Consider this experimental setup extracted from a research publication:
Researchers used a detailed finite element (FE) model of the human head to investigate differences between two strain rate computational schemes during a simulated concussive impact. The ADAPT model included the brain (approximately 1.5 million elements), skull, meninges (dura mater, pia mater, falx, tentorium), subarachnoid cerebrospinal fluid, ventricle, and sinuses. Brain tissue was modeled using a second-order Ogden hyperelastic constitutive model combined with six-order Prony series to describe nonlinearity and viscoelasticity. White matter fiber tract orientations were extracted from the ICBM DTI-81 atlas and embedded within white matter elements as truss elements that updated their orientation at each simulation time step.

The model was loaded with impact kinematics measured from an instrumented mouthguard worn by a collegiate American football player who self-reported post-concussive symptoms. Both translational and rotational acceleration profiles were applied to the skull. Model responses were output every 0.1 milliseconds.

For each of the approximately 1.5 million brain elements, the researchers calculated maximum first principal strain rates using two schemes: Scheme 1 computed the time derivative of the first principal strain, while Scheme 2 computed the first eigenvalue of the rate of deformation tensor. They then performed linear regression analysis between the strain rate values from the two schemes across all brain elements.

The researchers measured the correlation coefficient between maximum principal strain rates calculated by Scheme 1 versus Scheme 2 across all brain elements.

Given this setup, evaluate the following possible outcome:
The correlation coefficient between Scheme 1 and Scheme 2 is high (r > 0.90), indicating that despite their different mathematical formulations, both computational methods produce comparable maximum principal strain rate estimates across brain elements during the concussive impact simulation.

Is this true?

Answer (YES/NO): NO